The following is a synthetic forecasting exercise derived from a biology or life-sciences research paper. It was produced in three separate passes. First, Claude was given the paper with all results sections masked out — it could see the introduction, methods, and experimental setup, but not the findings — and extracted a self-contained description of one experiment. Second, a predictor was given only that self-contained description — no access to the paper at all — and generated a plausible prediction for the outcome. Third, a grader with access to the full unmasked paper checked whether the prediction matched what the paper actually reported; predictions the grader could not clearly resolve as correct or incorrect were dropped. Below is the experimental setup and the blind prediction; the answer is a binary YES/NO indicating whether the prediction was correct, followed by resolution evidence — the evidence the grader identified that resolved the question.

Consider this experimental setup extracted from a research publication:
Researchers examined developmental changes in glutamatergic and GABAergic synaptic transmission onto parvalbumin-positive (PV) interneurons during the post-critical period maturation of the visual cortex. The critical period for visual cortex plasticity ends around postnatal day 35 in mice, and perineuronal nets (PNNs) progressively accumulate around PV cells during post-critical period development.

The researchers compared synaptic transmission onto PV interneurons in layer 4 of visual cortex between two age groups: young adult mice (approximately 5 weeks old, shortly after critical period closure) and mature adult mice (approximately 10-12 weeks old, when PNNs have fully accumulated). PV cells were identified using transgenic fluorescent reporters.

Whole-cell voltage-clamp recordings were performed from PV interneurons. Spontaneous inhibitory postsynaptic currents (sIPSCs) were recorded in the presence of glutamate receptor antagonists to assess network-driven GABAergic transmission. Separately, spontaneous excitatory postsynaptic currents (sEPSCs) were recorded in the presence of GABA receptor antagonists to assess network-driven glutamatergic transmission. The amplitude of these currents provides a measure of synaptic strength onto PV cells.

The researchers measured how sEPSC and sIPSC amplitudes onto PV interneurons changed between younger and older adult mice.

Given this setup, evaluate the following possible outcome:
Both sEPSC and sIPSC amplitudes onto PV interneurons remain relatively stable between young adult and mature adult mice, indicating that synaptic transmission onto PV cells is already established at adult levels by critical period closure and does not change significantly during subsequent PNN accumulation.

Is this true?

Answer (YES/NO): NO